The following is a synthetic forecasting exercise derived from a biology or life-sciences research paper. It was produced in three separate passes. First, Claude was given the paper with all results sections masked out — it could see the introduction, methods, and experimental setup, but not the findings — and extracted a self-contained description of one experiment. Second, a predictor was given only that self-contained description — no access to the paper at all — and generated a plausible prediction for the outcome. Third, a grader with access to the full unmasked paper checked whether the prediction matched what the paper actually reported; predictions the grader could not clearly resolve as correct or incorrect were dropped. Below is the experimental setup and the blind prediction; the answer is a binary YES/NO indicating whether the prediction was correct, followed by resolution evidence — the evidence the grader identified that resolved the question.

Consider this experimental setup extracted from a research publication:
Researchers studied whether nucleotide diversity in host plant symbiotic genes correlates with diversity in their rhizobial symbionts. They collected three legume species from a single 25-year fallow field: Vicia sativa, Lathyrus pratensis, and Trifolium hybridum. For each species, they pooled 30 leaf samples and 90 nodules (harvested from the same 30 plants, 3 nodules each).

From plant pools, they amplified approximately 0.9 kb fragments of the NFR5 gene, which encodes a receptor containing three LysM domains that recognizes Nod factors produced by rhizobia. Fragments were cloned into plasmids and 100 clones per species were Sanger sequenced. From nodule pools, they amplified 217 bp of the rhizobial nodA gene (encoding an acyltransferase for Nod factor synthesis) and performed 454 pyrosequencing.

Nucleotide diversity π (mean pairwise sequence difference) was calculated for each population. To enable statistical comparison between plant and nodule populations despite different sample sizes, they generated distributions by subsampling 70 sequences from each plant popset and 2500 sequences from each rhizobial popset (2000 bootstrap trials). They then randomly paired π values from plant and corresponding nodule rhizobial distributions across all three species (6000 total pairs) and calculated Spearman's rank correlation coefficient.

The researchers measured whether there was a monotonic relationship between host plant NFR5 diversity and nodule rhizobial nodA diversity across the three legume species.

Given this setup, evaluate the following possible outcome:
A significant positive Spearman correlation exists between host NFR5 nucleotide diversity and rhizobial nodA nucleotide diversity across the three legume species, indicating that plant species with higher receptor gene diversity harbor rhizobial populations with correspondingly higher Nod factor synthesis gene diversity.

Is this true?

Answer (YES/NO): YES